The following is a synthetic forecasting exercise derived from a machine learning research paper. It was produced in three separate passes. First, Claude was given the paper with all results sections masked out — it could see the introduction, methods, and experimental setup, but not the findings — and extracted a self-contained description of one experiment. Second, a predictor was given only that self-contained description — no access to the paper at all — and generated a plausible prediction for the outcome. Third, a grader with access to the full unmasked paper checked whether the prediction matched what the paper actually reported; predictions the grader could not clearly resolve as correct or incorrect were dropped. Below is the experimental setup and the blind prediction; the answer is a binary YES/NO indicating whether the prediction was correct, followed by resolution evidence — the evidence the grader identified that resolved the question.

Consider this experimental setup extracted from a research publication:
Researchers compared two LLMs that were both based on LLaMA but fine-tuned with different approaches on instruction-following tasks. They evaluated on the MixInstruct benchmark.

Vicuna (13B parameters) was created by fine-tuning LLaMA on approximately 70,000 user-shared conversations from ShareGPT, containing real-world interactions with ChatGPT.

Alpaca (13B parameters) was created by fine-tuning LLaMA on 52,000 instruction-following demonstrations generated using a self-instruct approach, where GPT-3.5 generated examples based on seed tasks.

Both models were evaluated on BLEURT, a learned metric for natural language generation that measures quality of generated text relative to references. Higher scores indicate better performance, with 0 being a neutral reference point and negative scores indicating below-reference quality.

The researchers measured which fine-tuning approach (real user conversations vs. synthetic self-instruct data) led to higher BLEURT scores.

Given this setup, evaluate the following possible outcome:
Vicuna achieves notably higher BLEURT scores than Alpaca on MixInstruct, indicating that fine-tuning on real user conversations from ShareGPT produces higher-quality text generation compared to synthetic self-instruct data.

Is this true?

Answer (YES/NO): NO